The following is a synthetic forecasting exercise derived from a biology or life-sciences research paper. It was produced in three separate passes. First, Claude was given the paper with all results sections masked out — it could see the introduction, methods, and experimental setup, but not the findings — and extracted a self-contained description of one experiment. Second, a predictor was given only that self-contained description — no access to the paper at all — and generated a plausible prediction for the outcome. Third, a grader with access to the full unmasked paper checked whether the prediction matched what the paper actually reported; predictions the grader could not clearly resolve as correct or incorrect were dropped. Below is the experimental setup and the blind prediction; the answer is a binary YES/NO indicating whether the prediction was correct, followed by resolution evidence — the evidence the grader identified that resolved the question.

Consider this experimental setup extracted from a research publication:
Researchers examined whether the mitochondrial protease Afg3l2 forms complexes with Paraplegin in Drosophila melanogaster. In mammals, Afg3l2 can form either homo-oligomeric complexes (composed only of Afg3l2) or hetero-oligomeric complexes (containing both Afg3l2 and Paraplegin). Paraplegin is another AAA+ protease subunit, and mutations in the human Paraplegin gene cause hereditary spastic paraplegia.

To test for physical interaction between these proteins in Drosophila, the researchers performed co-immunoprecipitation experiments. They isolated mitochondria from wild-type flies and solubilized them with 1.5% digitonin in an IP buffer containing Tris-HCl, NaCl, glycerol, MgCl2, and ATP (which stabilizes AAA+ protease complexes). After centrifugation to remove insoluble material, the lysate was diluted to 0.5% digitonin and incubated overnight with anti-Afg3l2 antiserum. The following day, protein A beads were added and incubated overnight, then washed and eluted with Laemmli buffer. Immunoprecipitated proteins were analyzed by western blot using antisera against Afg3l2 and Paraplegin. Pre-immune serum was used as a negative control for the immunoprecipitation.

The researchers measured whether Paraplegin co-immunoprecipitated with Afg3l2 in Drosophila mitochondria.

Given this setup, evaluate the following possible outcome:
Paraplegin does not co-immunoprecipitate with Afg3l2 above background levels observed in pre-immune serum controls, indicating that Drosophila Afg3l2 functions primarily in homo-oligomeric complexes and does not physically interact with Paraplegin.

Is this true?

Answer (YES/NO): NO